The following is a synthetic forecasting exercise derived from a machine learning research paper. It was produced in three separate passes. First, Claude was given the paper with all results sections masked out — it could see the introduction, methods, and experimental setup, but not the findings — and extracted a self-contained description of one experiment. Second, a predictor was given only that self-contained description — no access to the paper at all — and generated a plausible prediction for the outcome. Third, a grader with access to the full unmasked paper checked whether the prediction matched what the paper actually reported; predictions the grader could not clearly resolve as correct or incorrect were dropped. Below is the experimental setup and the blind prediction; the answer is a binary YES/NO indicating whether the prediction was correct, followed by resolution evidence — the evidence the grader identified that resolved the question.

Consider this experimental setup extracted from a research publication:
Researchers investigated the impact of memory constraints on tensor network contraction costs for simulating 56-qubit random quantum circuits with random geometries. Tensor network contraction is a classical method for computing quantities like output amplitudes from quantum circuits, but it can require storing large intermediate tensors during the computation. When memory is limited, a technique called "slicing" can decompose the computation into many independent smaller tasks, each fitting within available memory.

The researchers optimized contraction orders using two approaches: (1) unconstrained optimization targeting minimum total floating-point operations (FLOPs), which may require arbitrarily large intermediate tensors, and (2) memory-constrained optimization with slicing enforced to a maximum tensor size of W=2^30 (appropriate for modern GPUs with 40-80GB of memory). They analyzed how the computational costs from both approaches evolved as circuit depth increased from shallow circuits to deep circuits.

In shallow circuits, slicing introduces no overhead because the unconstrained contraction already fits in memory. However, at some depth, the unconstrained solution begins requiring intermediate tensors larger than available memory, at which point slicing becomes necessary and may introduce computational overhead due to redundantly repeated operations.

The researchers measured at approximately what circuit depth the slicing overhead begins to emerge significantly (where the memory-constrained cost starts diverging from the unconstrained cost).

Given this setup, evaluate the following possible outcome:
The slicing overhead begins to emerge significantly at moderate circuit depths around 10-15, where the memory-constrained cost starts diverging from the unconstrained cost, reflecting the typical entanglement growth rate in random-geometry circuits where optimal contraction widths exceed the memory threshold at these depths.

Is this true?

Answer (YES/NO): YES